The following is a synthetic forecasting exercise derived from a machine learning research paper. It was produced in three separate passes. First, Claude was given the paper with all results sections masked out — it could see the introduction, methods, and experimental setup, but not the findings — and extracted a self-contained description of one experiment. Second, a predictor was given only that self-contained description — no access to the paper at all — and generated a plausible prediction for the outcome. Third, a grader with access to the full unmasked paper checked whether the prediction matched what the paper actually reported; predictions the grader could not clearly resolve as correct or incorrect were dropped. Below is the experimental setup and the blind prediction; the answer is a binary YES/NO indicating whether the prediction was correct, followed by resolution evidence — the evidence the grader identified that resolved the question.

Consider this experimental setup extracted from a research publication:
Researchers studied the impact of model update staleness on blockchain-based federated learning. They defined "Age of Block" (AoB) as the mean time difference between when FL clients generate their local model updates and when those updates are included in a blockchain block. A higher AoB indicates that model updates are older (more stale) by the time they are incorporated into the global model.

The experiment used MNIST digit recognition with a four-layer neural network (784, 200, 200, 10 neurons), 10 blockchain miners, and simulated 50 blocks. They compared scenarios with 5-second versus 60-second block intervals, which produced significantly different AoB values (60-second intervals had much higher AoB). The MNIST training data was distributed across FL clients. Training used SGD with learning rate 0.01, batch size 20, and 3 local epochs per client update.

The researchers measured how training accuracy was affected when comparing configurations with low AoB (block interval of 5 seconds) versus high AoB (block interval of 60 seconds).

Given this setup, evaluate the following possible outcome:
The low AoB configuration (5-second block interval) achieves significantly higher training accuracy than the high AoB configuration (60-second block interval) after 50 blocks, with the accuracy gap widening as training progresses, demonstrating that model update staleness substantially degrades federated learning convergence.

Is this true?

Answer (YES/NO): NO